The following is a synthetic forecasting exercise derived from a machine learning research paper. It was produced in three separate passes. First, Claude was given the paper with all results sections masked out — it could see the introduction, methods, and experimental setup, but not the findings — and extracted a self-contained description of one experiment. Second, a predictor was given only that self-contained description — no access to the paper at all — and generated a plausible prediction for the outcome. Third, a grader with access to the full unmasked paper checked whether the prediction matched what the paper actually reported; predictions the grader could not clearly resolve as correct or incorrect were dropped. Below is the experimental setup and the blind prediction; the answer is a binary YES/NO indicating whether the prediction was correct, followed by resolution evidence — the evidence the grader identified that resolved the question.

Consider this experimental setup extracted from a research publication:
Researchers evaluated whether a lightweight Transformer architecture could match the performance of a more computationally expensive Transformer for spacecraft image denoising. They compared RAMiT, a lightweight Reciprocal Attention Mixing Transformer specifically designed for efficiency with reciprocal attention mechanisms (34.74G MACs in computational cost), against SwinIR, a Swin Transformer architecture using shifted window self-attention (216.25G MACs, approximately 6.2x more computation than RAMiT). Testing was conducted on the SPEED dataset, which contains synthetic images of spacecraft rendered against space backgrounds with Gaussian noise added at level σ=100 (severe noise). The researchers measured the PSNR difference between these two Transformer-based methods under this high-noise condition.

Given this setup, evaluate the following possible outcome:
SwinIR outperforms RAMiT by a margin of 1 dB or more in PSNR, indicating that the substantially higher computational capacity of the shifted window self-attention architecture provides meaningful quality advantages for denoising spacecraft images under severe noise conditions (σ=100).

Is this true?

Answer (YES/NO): NO